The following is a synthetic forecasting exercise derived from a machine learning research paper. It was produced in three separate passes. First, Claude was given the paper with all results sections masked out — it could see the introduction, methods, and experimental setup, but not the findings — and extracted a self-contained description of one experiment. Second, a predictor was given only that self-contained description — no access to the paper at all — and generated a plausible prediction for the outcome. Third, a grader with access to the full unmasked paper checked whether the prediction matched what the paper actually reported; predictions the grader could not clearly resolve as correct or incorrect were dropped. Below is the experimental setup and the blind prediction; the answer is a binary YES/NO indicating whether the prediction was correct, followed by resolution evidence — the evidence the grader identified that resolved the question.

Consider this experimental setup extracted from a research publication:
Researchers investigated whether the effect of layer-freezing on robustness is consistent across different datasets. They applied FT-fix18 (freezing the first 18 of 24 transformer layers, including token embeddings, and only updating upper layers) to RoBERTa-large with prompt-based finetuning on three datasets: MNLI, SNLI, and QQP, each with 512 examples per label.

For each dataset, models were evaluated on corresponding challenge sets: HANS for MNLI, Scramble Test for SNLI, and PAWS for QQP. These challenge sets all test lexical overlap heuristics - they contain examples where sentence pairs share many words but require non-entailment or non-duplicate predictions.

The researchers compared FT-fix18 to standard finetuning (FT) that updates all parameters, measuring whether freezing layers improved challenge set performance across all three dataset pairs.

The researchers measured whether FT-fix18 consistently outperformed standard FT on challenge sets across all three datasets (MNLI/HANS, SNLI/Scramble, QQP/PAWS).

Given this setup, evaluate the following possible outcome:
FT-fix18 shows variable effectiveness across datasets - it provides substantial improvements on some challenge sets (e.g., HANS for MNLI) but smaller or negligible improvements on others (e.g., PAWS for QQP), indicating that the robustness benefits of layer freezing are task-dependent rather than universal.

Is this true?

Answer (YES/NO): NO